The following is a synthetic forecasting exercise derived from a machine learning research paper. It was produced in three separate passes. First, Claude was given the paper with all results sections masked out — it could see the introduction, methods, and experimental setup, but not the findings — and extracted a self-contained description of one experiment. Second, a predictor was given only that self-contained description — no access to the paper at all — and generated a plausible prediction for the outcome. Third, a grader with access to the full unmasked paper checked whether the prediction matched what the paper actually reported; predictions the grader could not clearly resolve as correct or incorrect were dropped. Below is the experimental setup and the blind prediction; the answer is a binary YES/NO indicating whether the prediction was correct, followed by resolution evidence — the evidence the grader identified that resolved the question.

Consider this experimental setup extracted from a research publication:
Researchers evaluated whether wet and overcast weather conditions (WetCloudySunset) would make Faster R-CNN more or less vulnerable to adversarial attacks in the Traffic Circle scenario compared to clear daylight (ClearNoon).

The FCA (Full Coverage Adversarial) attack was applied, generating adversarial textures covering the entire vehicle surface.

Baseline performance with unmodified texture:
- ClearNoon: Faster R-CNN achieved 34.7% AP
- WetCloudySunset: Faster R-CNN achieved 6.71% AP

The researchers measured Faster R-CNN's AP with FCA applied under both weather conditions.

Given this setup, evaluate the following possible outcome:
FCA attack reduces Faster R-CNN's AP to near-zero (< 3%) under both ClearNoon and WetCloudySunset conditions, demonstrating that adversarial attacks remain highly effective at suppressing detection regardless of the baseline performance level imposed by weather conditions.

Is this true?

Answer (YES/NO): NO